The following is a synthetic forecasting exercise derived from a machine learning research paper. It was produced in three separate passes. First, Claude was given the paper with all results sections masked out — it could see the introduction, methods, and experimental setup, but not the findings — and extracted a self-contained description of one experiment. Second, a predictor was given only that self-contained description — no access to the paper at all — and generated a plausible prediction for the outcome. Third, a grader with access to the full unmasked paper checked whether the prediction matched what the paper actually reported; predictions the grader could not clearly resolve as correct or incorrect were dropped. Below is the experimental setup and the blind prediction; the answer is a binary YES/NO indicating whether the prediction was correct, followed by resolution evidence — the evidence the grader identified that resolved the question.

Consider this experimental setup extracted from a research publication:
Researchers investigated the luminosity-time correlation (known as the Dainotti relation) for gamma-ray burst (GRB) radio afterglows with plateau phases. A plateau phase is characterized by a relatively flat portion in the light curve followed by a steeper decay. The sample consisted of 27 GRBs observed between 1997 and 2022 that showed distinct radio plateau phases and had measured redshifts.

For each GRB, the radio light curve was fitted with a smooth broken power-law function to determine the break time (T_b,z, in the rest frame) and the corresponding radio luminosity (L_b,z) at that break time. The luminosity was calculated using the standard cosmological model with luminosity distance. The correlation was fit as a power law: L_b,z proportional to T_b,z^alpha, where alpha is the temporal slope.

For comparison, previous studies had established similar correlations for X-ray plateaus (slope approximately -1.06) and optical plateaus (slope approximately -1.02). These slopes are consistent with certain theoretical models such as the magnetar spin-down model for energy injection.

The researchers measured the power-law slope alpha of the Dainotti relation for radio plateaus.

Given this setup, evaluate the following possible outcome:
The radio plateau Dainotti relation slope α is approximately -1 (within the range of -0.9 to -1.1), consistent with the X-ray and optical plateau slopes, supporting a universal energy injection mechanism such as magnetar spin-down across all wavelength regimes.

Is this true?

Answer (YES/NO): NO